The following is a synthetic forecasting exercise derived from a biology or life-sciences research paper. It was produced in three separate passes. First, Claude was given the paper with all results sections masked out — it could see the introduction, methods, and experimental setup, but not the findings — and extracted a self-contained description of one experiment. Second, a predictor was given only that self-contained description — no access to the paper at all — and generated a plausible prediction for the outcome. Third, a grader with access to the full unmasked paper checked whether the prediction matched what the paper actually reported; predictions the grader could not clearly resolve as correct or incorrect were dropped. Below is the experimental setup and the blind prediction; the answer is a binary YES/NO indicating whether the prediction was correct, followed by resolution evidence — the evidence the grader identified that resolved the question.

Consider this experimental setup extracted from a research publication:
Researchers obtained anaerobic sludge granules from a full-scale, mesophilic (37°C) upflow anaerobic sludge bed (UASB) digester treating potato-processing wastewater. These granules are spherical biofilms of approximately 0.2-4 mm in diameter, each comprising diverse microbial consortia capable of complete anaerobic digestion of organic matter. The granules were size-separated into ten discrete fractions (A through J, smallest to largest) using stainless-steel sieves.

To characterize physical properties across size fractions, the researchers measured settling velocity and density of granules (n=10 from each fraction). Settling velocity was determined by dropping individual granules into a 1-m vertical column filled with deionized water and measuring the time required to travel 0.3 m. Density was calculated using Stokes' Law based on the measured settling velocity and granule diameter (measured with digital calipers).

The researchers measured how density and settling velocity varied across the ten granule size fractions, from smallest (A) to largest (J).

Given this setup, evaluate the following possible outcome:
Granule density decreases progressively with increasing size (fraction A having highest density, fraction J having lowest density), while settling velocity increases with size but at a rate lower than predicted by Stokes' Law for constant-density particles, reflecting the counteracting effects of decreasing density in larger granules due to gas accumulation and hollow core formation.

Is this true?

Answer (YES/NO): NO